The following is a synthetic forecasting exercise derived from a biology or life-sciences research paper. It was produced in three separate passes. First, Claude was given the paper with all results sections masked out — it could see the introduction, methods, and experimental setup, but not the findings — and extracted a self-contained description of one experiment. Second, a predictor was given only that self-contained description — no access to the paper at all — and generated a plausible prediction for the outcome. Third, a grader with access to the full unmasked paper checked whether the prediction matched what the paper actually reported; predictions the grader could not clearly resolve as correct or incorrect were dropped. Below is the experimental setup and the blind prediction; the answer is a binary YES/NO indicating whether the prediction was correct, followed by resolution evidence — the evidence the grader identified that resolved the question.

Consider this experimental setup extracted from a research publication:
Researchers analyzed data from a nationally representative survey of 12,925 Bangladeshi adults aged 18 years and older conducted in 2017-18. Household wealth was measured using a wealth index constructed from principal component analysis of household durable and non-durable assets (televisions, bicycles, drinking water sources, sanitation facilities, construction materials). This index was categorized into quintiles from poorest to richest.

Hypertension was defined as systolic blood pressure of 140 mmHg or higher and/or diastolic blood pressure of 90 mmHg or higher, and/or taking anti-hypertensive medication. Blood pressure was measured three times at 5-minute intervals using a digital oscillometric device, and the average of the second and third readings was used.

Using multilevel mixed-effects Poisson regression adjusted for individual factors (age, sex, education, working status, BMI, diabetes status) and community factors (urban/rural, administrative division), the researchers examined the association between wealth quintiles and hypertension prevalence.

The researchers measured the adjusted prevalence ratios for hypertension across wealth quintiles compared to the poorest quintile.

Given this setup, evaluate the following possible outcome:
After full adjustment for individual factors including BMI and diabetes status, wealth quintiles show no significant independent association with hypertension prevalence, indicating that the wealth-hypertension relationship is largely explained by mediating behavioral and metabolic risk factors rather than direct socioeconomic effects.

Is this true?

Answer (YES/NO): YES